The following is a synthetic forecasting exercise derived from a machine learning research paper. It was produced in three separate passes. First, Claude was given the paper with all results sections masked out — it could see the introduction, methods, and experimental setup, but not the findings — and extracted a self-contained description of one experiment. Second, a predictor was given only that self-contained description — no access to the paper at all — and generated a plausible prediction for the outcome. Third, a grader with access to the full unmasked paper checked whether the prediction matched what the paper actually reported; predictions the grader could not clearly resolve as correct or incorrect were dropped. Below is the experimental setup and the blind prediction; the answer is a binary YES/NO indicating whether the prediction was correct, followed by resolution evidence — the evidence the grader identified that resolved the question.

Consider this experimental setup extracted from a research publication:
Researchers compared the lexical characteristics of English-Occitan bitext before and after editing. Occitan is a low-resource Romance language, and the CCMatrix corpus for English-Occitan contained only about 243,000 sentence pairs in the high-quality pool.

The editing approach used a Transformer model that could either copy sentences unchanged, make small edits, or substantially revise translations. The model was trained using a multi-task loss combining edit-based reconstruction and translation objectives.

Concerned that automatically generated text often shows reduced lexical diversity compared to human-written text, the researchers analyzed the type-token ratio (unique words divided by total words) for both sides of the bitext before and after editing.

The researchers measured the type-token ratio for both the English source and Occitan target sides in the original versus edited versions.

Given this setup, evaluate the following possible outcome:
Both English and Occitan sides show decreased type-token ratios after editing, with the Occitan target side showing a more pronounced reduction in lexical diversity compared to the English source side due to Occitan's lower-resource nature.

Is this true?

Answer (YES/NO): NO